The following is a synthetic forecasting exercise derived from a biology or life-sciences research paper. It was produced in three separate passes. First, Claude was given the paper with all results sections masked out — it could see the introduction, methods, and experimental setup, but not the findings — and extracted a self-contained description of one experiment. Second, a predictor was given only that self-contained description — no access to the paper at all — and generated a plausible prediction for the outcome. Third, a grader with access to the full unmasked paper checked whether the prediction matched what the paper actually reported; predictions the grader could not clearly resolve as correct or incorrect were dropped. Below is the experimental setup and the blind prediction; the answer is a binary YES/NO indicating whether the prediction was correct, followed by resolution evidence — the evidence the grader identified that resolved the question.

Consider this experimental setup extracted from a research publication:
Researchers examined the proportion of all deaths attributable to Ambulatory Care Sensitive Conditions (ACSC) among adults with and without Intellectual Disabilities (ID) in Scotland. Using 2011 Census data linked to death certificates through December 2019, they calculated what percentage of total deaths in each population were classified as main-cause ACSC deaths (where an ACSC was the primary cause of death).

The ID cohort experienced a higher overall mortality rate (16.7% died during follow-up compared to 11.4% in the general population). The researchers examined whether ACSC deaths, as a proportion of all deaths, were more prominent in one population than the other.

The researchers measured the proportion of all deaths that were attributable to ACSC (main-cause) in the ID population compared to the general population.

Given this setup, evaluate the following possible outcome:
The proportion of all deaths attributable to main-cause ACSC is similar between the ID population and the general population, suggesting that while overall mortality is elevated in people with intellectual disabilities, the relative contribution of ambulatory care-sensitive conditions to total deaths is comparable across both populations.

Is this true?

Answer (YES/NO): YES